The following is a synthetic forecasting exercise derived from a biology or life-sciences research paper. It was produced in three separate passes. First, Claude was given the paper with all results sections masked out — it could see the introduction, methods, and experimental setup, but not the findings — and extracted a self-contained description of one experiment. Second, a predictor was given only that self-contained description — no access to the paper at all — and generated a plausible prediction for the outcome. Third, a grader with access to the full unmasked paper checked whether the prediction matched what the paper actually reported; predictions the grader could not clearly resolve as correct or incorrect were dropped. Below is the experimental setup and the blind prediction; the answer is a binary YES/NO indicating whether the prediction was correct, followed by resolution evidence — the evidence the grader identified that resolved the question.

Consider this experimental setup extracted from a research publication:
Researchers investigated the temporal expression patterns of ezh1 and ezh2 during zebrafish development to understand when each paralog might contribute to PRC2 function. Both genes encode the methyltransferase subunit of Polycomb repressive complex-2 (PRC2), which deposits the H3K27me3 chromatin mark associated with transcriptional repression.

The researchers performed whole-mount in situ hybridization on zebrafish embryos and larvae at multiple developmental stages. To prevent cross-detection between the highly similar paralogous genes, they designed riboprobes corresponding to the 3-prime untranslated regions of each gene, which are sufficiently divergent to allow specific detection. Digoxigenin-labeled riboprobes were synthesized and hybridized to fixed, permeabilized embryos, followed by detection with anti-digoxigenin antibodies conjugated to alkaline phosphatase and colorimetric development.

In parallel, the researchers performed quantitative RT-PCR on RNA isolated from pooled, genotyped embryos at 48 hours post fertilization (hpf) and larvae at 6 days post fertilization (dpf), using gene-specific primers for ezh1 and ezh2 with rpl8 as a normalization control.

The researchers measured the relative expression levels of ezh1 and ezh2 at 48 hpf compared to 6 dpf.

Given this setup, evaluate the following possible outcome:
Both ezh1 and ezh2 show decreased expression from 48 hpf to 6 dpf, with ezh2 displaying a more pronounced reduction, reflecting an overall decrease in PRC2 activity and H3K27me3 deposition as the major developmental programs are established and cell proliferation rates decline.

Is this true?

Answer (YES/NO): NO